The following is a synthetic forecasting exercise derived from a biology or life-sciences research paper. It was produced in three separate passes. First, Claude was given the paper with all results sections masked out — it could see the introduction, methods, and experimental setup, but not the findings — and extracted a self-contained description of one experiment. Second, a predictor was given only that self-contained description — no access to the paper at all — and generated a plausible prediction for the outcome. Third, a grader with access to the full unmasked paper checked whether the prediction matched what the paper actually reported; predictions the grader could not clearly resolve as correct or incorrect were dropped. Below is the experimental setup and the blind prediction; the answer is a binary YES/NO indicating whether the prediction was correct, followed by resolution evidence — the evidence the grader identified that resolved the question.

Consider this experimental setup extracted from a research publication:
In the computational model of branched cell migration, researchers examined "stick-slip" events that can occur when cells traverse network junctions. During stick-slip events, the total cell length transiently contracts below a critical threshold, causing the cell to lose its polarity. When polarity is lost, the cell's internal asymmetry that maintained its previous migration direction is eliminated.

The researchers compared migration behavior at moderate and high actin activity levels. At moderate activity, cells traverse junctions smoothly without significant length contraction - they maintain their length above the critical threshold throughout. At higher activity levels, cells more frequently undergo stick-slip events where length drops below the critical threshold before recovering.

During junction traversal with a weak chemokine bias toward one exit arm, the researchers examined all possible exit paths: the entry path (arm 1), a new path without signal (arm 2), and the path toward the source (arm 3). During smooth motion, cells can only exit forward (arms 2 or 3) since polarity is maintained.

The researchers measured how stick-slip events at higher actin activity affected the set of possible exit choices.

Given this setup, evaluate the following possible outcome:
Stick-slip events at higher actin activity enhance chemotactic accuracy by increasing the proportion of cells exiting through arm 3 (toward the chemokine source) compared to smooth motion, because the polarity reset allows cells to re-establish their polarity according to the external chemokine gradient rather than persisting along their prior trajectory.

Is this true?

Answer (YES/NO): NO